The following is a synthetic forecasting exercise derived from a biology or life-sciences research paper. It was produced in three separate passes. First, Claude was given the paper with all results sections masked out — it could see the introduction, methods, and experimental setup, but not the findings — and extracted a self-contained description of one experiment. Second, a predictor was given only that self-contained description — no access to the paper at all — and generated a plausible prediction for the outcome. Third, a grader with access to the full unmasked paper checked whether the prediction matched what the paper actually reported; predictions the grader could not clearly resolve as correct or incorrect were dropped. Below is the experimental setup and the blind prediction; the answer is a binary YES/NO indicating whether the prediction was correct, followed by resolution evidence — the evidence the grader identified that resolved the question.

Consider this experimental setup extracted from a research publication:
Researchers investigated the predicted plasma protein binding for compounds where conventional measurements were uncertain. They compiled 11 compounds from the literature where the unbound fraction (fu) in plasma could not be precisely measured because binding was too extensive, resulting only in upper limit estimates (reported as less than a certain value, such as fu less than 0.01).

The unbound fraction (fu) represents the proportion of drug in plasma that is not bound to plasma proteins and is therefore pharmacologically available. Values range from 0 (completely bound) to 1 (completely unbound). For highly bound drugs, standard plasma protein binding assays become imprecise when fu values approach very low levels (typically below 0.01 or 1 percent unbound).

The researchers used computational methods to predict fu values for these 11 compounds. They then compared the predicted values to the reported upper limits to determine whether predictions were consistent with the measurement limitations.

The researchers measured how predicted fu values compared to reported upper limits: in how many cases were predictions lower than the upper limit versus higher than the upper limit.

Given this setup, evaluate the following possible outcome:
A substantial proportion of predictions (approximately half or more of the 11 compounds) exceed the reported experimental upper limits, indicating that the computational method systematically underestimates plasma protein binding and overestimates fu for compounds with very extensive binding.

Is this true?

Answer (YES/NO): NO